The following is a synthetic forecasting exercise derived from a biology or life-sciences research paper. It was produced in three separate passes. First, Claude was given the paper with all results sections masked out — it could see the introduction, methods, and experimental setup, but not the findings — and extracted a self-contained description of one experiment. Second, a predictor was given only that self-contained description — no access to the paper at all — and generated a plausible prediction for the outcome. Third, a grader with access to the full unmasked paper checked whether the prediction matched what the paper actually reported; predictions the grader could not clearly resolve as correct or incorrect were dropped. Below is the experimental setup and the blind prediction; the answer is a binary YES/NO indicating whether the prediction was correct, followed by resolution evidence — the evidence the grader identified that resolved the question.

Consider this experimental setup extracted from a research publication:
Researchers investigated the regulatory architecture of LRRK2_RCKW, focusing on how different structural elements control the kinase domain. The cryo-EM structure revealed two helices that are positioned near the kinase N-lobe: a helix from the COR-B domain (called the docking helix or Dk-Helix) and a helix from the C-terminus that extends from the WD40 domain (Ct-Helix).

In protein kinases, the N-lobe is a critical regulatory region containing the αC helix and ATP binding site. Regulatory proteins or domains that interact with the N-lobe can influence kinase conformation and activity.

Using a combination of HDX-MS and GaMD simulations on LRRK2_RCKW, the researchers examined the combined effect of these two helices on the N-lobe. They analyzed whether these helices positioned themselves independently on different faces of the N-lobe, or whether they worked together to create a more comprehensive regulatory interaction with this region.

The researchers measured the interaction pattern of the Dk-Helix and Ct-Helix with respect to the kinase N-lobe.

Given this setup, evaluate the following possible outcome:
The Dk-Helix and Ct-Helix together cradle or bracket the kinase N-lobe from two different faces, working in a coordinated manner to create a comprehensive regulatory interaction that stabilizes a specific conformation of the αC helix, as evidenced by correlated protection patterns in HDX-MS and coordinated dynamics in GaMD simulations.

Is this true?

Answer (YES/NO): YES